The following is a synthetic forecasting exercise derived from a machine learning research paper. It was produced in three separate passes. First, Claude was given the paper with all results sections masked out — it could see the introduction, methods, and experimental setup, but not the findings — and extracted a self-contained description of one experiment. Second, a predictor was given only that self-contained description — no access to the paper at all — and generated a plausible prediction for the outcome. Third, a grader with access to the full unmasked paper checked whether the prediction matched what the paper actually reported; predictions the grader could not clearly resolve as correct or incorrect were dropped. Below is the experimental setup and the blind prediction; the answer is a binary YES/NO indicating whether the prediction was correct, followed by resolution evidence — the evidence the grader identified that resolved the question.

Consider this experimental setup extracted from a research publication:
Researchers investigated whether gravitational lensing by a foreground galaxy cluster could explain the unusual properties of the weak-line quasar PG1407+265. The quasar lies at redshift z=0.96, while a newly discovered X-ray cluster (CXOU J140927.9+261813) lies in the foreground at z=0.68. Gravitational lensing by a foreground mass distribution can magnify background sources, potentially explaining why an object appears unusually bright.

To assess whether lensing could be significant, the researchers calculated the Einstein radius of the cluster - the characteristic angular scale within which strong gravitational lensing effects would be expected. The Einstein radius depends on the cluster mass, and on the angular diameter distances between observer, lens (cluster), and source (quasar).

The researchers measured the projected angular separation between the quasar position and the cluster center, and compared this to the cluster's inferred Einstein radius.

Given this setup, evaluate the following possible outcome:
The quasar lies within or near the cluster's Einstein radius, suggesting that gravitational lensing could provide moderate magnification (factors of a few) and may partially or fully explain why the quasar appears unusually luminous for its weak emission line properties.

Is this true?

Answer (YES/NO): NO